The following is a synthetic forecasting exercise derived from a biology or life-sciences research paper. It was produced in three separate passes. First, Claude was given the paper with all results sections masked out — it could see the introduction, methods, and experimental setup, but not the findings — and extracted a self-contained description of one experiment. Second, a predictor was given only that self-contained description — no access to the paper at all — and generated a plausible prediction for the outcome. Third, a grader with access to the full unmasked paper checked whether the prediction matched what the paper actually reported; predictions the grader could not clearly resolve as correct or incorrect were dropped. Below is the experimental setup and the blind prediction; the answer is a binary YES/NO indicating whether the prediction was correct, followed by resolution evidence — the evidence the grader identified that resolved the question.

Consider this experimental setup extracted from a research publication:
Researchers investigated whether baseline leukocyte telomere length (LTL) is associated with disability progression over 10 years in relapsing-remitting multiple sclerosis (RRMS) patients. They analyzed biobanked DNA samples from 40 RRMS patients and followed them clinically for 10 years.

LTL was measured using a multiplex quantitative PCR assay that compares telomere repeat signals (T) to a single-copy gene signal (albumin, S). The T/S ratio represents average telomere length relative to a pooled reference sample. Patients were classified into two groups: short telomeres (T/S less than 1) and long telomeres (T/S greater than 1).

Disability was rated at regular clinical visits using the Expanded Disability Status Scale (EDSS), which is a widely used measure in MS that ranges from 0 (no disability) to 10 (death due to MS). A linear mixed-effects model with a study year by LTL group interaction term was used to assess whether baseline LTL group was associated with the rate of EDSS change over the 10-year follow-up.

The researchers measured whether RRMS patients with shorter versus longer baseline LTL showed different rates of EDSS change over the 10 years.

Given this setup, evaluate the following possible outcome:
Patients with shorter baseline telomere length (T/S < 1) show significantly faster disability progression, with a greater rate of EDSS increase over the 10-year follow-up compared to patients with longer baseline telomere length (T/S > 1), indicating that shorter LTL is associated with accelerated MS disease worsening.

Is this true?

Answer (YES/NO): NO